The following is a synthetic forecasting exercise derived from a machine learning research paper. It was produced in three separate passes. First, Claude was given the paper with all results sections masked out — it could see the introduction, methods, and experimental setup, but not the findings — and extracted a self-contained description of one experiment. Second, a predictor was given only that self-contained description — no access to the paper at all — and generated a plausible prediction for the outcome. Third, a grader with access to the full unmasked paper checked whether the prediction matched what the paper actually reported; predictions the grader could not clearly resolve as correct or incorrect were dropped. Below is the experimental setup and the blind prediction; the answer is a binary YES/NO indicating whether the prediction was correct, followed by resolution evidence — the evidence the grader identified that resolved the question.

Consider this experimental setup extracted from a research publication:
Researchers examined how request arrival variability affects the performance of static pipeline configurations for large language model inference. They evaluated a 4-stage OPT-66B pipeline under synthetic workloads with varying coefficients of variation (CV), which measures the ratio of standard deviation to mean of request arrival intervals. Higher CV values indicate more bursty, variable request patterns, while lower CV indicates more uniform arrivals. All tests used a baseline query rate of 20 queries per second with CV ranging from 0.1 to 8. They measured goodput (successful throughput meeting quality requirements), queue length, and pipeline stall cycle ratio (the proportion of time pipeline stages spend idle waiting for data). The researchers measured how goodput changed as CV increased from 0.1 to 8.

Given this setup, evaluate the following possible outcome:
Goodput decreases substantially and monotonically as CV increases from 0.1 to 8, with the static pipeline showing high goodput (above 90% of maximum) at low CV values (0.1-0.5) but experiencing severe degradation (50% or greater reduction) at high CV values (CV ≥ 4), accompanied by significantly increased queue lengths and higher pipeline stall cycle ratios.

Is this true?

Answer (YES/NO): NO